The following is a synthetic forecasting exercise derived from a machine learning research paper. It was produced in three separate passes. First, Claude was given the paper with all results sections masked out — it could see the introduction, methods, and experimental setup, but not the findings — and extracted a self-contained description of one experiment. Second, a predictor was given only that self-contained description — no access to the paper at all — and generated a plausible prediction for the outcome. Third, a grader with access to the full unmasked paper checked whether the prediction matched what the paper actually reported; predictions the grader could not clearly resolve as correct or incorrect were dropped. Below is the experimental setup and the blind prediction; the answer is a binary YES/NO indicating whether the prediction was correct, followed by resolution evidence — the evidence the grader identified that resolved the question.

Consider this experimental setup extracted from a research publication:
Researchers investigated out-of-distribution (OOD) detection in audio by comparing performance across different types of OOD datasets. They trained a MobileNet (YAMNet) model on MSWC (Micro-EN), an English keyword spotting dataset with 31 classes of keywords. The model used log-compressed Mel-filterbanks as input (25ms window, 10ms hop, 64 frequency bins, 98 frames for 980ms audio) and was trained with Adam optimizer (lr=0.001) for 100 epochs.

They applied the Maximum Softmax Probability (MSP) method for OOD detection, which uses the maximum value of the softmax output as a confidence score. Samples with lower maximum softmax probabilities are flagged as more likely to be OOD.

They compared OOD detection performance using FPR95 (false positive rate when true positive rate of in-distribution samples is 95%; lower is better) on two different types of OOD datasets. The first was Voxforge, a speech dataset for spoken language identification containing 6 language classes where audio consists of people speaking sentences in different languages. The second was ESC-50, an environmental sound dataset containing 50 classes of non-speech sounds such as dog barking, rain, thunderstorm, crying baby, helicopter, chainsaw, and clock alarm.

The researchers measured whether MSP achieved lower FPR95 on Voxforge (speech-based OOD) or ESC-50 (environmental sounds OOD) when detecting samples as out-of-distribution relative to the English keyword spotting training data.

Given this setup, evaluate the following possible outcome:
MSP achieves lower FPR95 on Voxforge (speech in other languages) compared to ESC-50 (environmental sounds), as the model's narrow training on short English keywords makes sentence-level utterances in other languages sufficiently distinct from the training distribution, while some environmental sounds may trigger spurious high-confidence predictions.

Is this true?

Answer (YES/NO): YES